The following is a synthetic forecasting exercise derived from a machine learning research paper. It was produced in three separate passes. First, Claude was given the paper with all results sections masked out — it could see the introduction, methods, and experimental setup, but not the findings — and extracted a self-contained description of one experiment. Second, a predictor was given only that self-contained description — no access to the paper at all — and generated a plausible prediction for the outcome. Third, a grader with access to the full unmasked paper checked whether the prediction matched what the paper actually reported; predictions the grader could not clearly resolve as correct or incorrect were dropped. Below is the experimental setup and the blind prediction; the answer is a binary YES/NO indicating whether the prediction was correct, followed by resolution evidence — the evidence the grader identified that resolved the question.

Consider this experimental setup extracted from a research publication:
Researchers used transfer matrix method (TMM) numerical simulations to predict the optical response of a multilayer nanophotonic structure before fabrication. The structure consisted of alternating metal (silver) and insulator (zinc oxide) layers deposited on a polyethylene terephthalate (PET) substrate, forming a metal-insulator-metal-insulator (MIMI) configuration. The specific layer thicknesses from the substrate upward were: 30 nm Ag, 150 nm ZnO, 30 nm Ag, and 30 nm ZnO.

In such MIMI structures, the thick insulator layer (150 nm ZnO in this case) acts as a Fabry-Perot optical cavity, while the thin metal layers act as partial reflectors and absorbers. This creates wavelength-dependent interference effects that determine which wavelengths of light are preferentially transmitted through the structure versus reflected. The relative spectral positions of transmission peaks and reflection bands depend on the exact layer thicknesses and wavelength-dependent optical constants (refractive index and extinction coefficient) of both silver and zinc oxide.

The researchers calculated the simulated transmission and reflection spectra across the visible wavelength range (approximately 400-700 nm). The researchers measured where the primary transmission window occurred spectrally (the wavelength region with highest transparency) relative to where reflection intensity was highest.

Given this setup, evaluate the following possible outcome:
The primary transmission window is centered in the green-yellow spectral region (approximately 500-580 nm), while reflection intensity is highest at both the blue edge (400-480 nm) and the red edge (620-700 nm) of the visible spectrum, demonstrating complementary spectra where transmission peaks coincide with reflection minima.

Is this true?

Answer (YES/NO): NO